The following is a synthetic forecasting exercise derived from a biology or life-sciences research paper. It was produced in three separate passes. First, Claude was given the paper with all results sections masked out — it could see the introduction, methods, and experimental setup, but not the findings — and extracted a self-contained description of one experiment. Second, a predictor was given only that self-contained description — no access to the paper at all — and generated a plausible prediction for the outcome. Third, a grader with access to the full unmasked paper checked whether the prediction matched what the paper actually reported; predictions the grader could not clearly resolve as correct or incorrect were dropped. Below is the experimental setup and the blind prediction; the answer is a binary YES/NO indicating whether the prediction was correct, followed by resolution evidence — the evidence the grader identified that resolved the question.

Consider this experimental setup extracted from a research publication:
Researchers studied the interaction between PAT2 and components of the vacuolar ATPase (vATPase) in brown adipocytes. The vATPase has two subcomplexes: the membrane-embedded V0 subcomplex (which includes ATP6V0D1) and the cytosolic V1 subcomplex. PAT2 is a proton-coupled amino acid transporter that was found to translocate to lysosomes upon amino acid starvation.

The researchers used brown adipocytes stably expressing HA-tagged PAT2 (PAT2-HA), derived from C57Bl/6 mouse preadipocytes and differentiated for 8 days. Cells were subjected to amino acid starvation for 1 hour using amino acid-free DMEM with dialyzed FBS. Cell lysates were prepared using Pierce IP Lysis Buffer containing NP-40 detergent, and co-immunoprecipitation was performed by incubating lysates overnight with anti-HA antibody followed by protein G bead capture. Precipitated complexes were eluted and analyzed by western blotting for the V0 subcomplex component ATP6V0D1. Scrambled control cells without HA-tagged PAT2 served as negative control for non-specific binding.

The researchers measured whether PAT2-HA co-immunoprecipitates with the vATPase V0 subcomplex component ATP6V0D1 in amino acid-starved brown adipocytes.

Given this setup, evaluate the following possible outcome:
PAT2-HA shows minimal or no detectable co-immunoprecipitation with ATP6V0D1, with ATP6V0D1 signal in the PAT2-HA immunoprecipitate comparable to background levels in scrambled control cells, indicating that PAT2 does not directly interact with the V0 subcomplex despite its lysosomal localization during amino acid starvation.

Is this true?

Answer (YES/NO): YES